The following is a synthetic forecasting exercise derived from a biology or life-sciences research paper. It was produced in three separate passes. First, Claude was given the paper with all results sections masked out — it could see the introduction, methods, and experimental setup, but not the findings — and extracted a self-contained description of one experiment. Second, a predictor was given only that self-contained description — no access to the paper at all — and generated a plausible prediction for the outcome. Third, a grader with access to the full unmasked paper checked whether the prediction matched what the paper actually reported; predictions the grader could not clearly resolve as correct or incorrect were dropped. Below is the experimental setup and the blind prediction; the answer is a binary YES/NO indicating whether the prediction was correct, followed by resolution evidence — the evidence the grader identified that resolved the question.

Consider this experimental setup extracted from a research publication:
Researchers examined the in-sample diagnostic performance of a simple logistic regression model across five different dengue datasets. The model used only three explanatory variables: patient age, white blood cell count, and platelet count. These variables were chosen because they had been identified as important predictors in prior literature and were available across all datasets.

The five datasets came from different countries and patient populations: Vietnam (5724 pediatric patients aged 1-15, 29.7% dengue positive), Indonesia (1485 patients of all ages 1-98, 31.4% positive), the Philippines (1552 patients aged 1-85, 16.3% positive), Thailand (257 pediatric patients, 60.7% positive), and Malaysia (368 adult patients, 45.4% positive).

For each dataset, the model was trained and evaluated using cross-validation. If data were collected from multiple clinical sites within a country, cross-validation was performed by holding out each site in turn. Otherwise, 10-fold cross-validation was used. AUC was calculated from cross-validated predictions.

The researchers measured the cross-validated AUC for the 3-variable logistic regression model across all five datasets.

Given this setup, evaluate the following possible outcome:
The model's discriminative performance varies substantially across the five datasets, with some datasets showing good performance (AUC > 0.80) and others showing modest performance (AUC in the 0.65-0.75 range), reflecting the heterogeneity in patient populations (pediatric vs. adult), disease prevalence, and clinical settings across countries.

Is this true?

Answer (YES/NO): NO